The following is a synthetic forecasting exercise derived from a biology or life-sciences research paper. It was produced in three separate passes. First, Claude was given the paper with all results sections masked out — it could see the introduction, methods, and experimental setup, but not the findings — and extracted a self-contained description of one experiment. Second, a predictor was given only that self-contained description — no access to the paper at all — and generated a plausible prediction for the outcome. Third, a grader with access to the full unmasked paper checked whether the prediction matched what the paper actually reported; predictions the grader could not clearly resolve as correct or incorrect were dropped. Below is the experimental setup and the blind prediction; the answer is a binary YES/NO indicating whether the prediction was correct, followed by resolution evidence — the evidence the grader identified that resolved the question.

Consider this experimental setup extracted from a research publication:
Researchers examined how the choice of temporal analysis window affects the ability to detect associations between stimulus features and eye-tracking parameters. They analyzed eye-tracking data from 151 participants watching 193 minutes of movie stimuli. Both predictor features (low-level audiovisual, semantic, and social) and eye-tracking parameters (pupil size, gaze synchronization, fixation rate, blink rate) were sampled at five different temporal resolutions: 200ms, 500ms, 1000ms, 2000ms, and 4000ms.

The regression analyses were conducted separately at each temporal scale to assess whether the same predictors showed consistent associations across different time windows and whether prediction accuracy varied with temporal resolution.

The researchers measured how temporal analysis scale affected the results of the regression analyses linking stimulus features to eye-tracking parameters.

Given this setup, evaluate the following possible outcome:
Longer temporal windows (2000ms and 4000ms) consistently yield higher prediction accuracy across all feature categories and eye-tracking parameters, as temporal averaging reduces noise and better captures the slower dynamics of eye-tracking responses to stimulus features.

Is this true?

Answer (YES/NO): NO